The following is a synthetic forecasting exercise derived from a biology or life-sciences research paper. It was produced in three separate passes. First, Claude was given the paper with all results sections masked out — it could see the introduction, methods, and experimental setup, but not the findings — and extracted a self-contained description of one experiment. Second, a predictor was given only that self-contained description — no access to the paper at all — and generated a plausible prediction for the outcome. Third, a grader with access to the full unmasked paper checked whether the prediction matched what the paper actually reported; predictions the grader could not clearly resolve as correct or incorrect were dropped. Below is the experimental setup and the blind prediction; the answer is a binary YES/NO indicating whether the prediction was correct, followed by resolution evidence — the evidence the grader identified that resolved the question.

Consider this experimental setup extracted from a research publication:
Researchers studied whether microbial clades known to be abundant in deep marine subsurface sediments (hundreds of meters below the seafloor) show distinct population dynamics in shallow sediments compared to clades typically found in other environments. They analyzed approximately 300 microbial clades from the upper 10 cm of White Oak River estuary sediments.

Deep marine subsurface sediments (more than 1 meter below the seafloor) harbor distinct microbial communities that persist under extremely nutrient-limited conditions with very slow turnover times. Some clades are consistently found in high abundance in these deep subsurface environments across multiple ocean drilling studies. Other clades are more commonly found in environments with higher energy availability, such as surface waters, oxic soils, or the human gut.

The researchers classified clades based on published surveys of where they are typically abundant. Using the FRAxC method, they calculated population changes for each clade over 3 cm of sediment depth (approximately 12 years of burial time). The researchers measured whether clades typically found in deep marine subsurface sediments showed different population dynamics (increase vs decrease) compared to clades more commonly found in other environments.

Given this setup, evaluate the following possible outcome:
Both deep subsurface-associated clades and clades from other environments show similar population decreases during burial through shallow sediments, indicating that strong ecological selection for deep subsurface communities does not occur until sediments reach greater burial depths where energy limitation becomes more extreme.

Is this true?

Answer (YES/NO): NO